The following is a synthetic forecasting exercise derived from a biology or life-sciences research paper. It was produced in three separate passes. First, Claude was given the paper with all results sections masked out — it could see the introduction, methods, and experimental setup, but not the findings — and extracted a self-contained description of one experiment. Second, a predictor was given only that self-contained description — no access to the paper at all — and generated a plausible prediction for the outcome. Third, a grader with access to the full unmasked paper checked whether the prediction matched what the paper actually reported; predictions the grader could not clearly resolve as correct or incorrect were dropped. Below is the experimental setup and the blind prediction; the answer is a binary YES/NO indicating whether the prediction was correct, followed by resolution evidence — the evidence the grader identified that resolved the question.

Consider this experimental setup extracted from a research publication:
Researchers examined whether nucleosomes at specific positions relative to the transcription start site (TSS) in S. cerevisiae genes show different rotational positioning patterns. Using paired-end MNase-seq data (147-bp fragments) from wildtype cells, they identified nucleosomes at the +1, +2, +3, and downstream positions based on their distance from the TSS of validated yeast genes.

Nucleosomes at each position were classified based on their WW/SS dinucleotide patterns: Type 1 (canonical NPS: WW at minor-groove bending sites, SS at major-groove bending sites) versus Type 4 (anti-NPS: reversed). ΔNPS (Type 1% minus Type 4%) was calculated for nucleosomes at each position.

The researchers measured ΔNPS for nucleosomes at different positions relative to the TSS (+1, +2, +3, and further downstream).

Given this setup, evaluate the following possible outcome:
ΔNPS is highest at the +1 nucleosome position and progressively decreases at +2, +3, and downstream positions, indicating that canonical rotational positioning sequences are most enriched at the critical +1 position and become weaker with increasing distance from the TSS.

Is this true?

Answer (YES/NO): NO